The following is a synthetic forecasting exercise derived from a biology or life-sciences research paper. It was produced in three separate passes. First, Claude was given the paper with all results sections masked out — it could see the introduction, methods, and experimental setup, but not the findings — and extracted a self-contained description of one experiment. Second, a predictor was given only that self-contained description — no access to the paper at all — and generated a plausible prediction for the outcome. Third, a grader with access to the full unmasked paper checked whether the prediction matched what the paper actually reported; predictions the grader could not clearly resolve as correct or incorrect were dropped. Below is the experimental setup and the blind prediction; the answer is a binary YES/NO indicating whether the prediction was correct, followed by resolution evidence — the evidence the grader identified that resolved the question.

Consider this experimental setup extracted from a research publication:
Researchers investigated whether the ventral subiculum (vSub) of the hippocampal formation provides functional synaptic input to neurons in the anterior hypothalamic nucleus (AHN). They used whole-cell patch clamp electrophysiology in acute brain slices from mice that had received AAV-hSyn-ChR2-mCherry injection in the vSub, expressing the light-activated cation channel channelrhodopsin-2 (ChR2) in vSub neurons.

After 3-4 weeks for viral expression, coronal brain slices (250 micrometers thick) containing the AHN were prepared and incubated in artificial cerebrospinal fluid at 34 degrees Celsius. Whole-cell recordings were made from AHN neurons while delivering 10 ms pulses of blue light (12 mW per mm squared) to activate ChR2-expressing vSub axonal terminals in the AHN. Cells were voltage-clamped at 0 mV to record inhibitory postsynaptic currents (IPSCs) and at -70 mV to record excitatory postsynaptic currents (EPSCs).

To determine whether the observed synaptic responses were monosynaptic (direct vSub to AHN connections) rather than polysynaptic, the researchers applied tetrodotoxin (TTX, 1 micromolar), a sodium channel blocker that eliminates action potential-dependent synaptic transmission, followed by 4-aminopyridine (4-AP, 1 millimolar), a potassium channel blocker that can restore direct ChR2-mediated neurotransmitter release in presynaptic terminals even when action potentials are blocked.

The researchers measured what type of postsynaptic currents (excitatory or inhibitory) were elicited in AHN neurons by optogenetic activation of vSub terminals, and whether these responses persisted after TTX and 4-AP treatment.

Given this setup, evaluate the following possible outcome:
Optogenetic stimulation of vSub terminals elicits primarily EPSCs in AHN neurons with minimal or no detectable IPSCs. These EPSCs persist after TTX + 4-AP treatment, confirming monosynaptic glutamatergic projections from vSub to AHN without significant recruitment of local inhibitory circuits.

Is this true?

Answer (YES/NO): YES